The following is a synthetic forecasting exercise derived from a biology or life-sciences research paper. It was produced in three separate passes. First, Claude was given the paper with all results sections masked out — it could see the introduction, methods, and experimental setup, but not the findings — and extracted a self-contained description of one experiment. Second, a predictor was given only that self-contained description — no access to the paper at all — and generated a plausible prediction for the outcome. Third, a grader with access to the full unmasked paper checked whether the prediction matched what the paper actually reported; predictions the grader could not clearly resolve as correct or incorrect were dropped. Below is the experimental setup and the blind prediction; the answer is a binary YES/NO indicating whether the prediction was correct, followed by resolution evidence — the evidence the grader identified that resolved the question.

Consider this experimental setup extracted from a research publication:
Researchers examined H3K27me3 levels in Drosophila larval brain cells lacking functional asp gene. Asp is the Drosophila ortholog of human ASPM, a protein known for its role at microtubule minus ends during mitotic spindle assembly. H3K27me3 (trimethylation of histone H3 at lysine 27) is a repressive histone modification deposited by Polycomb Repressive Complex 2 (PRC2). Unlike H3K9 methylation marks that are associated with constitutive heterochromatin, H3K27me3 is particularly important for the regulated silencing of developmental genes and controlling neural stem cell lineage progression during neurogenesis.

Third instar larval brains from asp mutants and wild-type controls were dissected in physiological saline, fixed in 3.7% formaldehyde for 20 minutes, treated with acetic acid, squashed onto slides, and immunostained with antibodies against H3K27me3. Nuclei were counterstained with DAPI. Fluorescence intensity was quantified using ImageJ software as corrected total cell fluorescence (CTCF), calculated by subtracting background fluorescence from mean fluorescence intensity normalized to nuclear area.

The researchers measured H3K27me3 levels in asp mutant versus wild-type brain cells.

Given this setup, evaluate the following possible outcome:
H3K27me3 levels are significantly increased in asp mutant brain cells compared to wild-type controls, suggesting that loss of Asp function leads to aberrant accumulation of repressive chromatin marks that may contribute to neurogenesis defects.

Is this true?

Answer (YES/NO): NO